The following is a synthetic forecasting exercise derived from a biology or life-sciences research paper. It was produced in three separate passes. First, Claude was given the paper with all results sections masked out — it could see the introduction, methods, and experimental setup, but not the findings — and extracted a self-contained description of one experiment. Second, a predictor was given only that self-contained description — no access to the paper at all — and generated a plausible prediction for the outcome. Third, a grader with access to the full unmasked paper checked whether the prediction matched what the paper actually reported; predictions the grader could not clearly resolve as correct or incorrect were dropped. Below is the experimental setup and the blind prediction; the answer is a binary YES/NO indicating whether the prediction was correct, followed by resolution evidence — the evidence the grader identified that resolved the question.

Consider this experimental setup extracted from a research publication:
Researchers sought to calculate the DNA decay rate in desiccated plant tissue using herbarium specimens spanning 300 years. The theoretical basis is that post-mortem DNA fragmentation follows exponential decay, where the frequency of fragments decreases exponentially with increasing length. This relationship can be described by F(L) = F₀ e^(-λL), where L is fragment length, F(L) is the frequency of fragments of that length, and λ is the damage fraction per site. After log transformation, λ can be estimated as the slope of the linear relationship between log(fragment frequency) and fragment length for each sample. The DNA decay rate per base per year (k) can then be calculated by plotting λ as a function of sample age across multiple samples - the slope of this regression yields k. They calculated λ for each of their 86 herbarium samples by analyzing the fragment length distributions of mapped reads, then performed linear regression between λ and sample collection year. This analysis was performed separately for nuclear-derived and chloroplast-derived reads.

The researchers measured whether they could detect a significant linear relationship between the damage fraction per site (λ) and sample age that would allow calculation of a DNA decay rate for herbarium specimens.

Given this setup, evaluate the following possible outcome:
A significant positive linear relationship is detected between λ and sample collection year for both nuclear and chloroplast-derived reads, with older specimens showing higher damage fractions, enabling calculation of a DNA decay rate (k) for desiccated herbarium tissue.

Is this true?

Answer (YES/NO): YES